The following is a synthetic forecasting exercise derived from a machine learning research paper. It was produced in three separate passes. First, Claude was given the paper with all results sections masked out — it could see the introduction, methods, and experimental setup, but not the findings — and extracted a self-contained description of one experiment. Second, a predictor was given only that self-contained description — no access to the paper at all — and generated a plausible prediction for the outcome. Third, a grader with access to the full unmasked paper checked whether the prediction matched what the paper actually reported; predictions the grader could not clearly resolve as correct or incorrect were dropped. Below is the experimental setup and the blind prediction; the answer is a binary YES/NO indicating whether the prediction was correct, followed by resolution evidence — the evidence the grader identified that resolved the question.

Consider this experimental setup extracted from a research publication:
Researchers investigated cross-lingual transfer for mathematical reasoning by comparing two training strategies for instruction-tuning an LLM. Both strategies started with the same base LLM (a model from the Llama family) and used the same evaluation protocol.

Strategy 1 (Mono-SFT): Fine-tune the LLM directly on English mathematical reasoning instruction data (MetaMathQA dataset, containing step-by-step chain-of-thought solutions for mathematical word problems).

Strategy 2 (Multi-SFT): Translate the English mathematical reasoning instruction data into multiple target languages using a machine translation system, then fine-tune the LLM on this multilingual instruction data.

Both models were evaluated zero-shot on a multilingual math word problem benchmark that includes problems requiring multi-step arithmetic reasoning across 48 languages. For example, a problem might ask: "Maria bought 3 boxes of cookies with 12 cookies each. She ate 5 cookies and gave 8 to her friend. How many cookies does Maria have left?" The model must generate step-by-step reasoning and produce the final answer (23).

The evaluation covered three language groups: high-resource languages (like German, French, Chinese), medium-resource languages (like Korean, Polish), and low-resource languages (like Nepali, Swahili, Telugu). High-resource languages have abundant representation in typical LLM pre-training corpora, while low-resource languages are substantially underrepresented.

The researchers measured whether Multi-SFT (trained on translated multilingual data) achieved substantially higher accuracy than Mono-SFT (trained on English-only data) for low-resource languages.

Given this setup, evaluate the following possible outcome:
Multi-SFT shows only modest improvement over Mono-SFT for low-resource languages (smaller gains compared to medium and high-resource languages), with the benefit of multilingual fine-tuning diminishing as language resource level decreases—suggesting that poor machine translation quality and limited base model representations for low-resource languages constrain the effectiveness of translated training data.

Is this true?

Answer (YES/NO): NO